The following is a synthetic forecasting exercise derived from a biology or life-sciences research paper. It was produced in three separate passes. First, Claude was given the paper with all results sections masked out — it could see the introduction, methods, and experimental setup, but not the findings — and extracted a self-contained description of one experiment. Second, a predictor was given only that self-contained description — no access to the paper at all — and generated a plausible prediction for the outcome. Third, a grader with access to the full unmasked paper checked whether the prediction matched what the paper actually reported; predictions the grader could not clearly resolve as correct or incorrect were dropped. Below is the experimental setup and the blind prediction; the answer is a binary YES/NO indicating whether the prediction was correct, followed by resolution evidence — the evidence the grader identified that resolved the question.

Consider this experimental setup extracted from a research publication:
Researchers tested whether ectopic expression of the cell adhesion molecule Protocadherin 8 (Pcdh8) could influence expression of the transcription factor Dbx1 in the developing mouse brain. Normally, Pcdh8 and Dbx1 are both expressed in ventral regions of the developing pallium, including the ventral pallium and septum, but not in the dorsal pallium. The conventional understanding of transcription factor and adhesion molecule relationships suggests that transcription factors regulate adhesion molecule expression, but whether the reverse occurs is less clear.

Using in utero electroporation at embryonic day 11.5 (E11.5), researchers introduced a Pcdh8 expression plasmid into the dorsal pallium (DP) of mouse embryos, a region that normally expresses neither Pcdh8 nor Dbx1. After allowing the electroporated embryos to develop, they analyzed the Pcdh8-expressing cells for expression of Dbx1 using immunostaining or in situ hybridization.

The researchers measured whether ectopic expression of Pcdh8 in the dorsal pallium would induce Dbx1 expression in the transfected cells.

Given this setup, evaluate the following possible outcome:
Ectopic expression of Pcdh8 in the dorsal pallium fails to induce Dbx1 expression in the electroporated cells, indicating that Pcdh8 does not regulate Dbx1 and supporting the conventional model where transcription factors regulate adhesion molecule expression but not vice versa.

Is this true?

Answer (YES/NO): NO